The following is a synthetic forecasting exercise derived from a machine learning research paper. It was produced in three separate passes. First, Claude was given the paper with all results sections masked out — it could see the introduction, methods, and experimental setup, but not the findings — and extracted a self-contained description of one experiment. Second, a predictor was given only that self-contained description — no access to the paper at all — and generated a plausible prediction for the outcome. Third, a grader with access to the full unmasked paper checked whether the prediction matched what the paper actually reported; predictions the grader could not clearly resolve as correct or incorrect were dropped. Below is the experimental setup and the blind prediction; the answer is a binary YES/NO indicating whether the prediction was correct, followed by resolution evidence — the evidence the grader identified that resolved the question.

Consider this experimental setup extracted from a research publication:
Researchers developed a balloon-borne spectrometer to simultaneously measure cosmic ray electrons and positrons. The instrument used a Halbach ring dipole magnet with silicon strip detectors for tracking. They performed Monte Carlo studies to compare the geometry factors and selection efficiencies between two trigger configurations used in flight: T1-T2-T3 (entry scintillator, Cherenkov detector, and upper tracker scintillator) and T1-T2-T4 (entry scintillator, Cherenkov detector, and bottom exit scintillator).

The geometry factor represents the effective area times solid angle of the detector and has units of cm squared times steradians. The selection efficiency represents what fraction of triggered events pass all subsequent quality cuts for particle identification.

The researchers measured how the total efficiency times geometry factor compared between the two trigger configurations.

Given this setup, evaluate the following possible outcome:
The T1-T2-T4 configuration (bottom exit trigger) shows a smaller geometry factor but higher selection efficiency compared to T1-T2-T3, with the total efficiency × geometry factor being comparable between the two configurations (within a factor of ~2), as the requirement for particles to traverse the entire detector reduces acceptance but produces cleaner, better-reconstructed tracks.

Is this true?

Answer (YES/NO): NO